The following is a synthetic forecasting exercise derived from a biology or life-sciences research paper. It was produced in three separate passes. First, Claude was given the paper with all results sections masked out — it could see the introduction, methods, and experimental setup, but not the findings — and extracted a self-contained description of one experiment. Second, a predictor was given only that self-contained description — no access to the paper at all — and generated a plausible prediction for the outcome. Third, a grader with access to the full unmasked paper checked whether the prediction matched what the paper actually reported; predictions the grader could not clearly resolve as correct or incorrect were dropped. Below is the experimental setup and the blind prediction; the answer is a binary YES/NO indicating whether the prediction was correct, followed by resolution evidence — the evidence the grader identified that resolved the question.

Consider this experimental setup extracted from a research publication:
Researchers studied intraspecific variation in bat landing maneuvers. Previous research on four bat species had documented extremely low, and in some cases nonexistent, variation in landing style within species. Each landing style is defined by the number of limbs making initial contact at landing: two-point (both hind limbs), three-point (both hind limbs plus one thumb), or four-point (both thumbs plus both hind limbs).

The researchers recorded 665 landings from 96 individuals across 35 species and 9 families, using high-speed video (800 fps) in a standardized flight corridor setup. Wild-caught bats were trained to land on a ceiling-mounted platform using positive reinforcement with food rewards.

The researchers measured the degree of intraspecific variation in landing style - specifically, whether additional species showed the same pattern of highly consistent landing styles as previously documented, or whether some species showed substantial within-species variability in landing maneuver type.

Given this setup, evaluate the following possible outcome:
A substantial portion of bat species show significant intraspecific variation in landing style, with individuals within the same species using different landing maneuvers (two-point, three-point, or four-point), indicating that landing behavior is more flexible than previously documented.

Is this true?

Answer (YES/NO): NO